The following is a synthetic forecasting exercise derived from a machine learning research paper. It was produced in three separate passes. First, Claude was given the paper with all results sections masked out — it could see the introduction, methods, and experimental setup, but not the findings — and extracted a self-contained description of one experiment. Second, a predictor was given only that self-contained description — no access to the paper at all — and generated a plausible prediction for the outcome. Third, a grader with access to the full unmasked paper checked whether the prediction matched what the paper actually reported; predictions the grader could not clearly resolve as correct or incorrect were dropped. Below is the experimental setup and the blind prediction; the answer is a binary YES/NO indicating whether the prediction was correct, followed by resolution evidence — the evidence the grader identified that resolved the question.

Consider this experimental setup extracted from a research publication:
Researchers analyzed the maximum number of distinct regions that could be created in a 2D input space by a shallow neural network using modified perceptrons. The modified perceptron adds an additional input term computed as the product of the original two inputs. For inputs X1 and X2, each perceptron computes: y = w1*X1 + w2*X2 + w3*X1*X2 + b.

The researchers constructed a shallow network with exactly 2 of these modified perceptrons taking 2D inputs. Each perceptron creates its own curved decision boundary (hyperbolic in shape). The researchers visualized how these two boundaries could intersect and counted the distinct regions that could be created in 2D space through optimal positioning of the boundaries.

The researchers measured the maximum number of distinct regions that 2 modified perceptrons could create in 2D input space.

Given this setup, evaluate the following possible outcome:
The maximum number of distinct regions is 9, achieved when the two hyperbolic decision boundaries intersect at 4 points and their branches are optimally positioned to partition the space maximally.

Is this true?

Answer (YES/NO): NO